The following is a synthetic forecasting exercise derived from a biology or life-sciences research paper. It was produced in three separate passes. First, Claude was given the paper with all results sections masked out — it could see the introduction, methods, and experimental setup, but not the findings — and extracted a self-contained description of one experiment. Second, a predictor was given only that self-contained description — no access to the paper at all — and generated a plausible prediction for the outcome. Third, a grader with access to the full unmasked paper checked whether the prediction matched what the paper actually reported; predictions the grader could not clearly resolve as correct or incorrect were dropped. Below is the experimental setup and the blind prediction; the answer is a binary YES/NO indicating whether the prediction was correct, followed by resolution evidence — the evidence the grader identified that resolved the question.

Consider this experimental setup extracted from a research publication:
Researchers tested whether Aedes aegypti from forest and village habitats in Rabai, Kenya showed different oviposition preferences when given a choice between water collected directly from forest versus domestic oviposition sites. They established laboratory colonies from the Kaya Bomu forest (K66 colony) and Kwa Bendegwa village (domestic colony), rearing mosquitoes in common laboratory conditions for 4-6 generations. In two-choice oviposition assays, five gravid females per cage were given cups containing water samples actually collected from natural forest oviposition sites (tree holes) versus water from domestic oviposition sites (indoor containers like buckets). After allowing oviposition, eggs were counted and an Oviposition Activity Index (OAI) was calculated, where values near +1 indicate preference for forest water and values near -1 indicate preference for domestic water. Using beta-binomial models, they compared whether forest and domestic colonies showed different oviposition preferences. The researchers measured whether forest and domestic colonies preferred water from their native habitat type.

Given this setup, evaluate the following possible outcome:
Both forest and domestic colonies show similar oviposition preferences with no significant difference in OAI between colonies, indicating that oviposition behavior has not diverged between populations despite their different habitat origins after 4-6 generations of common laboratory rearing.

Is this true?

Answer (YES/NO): YES